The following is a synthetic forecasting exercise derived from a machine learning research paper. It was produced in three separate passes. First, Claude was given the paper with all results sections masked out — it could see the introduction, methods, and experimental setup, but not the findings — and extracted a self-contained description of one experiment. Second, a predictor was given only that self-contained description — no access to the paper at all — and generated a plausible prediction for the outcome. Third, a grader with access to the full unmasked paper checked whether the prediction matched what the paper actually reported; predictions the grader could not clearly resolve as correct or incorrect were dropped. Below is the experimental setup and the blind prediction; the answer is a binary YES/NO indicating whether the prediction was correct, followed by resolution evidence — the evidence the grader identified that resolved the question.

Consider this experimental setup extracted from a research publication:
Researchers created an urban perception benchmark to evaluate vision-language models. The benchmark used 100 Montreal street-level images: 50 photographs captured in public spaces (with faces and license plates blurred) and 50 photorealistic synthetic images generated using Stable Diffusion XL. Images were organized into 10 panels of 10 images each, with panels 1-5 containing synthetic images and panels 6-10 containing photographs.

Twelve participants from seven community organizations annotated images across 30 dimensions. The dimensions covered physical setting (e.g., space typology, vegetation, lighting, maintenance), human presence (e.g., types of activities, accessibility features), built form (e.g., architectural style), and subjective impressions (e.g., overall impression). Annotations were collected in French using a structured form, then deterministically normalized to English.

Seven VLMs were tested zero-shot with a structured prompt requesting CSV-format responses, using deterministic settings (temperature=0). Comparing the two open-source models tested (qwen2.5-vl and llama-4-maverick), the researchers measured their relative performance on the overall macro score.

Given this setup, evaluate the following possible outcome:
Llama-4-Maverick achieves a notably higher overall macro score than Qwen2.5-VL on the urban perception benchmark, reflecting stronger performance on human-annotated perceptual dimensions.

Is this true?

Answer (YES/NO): NO